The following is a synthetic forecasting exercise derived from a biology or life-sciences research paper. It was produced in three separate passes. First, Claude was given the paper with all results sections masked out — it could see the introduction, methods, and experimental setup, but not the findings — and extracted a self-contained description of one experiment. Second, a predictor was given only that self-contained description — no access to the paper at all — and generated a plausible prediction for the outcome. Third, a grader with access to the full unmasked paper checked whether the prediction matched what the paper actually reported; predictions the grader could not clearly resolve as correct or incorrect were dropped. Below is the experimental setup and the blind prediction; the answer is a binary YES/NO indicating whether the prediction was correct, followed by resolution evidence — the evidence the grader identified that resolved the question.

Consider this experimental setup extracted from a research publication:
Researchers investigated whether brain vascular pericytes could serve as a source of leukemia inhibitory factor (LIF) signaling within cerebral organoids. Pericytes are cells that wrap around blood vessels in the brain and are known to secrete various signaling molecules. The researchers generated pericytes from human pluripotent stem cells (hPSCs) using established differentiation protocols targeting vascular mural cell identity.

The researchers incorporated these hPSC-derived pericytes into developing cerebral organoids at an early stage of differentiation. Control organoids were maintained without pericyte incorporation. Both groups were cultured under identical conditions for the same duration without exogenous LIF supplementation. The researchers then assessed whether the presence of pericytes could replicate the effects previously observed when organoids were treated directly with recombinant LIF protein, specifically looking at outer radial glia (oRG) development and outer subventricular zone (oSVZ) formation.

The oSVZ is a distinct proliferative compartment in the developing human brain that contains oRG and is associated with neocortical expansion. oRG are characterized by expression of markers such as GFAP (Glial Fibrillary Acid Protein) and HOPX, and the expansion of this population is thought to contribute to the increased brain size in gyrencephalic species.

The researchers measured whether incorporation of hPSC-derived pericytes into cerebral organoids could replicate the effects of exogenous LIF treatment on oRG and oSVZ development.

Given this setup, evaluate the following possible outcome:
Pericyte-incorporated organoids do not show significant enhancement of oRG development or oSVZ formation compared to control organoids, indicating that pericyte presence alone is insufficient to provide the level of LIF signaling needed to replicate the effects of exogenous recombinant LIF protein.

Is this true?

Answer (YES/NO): NO